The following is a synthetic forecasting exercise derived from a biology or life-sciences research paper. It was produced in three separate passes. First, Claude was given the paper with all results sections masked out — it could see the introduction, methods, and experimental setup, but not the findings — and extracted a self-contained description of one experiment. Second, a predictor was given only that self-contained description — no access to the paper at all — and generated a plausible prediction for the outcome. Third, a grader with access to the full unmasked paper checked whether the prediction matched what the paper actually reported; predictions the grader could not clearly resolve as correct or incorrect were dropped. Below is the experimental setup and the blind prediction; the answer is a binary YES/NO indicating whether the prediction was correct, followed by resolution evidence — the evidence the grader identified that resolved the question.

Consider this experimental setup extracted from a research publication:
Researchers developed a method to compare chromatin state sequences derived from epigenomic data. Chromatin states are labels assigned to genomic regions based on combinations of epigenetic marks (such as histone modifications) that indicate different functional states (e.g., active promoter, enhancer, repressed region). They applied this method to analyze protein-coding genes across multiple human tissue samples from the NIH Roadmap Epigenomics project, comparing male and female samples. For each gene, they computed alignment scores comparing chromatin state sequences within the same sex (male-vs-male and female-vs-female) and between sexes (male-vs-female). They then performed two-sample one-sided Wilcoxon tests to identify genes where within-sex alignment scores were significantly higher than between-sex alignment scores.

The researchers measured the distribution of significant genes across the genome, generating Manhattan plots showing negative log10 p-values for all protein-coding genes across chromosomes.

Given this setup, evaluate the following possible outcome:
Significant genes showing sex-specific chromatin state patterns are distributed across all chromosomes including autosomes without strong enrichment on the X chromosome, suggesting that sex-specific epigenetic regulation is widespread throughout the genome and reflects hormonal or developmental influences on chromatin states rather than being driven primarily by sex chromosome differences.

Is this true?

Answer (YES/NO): NO